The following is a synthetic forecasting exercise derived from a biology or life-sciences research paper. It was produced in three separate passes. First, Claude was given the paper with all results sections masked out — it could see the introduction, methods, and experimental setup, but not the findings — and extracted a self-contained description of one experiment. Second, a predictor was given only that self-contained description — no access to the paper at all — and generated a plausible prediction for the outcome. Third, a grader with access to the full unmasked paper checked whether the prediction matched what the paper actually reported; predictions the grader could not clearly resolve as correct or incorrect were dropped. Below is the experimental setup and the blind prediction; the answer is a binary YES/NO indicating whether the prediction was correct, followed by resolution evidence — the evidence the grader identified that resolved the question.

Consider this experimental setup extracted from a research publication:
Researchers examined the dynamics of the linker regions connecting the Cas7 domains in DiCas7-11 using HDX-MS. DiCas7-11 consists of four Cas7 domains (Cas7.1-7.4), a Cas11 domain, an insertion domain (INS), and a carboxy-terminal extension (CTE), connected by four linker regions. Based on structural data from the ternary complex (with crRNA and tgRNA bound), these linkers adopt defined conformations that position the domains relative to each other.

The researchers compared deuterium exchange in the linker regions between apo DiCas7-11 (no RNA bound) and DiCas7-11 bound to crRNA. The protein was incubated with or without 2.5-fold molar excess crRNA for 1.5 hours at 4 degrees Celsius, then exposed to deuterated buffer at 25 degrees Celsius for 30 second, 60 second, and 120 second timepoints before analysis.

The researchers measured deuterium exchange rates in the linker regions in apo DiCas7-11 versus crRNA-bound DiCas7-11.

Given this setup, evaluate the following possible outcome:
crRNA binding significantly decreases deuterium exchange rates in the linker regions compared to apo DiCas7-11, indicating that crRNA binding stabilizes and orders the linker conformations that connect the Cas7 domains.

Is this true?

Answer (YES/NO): NO